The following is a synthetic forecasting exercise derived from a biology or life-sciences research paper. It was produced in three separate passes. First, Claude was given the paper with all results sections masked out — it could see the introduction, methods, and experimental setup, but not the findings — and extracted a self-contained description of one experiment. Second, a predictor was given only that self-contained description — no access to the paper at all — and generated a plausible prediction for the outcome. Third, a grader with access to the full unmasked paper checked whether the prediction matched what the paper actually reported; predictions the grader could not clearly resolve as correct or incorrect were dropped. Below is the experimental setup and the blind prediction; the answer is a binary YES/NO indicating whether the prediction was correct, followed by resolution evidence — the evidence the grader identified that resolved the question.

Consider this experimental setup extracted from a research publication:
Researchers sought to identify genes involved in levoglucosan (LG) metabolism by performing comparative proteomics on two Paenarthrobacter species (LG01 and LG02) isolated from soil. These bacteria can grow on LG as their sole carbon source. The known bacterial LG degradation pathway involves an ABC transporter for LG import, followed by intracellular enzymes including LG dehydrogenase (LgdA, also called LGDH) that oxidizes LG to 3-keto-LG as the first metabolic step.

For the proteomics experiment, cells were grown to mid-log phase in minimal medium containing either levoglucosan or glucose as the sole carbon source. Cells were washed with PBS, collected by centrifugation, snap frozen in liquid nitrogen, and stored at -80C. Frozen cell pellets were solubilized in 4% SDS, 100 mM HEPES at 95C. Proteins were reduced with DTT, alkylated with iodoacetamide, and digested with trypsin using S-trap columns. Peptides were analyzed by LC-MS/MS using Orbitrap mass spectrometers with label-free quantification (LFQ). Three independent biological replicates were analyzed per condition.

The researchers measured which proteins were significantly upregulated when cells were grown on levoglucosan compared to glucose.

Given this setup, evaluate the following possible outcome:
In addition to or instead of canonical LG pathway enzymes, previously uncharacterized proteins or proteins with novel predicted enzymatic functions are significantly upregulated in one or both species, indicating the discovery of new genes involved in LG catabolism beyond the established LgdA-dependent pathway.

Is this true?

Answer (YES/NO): NO